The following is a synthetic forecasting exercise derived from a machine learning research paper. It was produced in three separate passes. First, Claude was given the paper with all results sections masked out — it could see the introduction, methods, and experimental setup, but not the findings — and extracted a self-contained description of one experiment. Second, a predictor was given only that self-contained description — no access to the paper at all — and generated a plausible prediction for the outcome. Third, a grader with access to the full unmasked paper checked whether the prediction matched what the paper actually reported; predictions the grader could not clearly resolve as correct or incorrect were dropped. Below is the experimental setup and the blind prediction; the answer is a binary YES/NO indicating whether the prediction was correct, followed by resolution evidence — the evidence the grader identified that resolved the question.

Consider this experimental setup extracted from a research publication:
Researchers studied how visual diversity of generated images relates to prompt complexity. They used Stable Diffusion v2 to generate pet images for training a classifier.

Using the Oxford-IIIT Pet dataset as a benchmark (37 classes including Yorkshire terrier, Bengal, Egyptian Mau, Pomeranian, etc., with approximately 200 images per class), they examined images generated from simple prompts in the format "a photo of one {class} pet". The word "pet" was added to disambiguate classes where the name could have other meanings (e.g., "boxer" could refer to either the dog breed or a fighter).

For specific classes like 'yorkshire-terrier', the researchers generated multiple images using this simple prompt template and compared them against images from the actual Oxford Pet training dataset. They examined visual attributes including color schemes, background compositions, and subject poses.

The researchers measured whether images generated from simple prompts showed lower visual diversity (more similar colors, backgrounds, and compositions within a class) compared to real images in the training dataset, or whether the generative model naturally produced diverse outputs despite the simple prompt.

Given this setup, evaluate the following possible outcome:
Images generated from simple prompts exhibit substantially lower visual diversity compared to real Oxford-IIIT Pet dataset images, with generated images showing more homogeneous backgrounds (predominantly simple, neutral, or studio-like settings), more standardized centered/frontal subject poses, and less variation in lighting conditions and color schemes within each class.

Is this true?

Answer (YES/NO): YES